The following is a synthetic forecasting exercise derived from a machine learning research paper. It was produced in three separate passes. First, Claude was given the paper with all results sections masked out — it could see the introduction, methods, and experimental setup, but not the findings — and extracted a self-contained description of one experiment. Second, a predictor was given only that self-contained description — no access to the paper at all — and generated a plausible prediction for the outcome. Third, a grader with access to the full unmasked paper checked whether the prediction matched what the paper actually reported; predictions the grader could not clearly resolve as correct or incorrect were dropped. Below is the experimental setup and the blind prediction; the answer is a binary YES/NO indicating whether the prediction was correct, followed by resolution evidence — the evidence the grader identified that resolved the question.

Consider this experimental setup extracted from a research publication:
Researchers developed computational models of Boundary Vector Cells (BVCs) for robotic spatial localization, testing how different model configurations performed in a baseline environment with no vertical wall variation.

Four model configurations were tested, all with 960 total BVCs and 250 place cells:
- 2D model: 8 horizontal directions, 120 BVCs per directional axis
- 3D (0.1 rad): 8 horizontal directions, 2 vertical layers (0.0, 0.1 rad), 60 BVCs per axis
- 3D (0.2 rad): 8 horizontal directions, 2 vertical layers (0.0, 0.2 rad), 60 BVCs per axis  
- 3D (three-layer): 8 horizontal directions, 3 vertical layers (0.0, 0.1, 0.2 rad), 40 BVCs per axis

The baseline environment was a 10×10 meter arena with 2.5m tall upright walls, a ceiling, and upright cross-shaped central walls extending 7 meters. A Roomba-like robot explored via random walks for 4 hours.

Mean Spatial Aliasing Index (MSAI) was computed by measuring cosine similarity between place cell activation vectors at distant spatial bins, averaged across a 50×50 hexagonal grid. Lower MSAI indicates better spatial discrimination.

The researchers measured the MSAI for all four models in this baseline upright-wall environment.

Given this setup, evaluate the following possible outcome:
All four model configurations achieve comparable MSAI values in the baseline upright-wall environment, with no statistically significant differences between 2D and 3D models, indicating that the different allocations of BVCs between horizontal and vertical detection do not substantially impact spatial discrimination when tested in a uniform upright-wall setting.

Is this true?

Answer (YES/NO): YES